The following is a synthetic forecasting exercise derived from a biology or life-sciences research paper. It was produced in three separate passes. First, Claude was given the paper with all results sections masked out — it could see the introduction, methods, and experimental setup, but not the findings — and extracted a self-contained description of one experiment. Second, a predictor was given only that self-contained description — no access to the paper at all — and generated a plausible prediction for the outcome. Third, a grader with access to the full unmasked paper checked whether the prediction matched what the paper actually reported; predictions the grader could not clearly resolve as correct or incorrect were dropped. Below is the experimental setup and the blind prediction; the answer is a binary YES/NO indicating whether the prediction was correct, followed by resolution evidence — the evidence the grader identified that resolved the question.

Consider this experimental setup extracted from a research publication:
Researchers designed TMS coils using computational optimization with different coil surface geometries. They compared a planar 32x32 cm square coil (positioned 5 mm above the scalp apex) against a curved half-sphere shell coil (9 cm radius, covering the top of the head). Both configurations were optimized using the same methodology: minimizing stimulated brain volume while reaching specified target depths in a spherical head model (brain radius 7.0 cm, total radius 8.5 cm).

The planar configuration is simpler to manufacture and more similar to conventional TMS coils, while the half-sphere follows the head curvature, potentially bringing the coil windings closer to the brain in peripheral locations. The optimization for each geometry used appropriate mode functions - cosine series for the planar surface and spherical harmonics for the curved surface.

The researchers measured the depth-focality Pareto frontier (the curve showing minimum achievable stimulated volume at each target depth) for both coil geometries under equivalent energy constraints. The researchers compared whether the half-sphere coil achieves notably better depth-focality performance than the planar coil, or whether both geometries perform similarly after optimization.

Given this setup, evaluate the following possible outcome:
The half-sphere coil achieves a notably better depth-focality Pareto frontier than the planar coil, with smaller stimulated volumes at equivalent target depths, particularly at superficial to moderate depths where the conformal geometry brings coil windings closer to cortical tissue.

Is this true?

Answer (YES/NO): NO